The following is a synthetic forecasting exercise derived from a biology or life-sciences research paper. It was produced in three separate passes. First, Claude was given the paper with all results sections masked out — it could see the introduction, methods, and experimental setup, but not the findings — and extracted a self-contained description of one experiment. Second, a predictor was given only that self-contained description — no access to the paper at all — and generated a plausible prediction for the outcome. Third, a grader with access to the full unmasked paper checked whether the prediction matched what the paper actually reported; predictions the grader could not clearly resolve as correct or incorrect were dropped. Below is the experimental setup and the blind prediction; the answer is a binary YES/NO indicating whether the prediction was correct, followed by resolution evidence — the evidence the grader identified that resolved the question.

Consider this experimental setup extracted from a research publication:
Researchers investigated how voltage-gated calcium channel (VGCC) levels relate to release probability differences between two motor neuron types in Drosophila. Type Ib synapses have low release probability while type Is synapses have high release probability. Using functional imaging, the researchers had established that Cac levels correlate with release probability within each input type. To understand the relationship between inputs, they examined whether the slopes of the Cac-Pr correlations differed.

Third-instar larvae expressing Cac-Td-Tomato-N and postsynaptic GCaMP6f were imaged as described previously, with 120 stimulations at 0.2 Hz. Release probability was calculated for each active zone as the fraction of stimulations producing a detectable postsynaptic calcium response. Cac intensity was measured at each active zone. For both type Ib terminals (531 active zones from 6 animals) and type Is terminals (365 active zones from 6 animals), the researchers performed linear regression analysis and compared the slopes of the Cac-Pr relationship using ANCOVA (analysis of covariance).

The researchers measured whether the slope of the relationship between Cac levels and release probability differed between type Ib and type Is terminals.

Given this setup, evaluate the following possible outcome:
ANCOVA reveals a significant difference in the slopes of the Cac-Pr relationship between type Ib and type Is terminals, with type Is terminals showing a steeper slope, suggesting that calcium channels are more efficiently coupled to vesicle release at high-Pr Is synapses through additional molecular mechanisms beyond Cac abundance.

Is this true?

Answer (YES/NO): YES